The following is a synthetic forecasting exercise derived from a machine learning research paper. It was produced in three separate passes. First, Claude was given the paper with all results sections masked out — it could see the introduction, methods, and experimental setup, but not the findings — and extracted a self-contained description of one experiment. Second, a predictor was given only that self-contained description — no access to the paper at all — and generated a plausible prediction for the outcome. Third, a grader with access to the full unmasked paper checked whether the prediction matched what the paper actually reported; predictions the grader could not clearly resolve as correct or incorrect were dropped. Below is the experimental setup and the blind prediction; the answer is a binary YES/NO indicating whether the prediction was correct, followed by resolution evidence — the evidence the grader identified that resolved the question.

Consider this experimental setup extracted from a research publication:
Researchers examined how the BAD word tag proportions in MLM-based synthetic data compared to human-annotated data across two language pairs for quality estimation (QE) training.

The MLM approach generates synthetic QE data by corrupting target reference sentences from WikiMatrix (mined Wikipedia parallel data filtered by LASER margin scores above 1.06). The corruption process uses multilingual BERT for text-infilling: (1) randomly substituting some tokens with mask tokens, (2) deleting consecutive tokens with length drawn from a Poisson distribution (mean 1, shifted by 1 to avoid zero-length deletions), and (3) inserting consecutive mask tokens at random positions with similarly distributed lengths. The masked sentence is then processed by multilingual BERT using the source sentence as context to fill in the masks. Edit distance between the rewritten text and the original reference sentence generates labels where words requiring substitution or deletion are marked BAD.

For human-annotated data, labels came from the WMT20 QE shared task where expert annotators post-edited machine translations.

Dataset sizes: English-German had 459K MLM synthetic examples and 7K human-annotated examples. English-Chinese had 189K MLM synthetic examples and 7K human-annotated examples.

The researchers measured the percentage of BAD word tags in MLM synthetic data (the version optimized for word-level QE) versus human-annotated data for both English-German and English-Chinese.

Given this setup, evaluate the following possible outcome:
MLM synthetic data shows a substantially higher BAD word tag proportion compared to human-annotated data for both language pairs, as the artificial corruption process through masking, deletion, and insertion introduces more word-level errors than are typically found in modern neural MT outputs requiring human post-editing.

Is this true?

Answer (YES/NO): NO